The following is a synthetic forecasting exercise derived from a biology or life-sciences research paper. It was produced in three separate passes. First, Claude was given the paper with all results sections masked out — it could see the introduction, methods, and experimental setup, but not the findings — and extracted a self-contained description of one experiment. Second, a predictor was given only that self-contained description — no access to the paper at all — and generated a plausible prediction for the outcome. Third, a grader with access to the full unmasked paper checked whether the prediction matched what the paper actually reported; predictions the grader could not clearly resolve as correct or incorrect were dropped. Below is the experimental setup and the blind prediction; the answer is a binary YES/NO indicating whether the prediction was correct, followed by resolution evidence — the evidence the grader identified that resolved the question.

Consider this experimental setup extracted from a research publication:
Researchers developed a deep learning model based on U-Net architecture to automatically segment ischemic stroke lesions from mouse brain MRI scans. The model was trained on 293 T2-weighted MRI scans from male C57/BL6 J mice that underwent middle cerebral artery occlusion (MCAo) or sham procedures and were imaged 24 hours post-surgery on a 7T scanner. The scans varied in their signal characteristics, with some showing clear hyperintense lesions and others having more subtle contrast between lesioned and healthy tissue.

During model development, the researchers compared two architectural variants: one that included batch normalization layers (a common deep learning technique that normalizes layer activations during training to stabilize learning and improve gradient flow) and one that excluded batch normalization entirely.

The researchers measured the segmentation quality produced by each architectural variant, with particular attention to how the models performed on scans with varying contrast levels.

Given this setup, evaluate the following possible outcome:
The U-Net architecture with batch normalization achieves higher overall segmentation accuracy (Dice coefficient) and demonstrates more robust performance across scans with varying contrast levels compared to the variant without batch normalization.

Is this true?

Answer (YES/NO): NO